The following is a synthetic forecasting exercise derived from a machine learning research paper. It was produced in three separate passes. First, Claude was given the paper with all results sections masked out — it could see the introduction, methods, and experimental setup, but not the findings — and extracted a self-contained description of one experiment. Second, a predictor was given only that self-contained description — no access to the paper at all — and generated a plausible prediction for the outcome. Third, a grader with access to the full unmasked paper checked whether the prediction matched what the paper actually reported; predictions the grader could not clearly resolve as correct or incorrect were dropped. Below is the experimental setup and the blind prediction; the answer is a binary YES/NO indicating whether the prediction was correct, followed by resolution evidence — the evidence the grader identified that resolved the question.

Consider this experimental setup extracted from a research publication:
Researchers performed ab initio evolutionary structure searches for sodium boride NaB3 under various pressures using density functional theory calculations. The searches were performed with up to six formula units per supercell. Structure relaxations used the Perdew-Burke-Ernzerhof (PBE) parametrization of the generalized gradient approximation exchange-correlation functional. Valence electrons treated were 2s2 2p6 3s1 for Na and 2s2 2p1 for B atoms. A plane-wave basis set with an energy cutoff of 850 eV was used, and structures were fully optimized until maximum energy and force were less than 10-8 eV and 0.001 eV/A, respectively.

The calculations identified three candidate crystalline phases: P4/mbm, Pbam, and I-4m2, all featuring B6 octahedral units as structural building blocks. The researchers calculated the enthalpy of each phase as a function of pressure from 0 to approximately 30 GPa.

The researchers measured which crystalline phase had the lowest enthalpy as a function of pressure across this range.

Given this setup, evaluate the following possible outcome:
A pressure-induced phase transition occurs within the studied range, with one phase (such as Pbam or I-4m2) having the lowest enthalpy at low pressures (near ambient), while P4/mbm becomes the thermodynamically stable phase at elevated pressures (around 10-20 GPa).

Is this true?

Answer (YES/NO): NO